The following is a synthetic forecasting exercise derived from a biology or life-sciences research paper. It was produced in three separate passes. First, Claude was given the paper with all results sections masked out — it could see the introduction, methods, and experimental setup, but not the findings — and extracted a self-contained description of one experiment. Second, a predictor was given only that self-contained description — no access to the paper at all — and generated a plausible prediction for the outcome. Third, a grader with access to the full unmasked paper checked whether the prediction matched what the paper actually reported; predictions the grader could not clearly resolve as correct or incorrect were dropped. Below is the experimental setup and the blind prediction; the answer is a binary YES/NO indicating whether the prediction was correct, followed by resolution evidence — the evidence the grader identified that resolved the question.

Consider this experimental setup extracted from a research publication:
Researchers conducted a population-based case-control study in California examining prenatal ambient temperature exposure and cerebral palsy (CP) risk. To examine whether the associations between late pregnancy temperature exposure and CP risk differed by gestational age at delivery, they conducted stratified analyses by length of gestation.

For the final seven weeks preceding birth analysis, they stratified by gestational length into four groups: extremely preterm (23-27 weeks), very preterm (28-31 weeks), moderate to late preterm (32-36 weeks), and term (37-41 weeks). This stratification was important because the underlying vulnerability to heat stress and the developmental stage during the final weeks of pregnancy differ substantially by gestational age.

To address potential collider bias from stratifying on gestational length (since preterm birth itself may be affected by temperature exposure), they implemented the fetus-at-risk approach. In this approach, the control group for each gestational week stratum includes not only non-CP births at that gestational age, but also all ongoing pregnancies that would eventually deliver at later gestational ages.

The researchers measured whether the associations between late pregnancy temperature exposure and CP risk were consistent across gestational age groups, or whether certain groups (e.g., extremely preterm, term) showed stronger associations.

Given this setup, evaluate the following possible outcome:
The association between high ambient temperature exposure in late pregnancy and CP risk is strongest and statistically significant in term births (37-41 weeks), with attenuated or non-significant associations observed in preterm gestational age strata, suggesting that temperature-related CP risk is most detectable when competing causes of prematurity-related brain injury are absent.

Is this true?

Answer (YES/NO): NO